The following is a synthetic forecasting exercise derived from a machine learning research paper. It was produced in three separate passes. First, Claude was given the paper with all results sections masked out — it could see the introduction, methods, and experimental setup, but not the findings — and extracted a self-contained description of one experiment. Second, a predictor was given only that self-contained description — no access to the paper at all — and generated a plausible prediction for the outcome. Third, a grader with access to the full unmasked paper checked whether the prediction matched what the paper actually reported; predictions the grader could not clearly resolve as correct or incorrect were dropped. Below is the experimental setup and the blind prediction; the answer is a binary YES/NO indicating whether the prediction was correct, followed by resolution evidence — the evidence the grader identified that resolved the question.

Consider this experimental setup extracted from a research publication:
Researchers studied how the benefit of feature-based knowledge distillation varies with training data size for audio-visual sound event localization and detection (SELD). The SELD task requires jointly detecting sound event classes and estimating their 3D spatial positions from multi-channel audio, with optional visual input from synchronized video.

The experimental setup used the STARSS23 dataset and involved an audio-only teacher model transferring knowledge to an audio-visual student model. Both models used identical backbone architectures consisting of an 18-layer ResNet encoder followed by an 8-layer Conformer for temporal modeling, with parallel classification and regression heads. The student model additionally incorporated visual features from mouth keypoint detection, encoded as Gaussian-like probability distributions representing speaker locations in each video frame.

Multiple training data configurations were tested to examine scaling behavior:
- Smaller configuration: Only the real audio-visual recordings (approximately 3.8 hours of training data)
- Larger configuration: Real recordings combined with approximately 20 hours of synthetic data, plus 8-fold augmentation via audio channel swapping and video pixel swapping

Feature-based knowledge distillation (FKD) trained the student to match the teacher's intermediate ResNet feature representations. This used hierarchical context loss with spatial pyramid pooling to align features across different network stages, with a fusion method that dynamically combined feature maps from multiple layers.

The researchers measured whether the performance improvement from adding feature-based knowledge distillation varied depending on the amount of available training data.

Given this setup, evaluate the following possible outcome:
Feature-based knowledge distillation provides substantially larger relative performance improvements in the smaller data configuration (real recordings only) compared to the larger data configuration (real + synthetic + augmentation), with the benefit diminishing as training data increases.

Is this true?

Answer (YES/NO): YES